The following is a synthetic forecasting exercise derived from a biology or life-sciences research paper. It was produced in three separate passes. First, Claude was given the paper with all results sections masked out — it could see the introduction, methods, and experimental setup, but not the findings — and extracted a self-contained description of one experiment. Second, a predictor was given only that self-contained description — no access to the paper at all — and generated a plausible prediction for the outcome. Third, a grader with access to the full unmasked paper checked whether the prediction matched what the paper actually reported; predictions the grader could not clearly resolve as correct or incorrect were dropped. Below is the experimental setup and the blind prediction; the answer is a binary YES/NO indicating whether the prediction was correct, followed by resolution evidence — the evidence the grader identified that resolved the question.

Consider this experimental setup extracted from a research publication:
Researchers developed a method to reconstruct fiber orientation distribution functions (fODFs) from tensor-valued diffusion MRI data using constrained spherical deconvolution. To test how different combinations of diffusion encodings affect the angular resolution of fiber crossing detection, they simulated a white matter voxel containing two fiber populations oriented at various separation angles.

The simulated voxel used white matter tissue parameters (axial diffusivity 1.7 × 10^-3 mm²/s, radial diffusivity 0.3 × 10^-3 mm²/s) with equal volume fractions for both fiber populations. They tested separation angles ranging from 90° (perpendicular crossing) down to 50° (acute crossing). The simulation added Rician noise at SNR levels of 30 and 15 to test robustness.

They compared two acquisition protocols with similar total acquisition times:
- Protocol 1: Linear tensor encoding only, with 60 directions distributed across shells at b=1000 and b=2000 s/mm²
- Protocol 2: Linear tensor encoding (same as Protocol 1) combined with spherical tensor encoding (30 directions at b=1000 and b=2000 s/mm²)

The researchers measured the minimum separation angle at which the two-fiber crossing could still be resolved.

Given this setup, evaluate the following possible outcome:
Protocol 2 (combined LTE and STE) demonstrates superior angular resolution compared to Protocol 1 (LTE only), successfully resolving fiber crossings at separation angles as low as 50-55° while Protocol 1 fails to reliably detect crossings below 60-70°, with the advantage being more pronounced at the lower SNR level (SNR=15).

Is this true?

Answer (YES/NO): NO